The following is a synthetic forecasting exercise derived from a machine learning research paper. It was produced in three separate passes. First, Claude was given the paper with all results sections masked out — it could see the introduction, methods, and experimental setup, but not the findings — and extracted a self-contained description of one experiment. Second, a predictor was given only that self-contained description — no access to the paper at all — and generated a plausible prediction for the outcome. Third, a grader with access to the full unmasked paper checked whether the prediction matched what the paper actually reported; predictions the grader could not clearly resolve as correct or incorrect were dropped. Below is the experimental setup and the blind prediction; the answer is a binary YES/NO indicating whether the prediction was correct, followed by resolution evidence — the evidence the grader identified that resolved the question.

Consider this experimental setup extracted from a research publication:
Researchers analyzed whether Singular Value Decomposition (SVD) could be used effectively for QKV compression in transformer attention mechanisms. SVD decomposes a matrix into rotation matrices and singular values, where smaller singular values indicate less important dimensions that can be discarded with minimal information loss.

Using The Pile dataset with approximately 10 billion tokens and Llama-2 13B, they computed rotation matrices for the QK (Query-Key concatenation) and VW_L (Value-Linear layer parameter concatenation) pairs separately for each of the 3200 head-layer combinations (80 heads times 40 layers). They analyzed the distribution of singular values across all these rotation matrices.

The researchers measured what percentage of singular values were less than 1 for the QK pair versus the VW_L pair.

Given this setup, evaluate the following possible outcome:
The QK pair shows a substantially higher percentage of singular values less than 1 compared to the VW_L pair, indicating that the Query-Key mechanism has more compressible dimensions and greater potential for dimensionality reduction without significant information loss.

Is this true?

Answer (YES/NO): NO